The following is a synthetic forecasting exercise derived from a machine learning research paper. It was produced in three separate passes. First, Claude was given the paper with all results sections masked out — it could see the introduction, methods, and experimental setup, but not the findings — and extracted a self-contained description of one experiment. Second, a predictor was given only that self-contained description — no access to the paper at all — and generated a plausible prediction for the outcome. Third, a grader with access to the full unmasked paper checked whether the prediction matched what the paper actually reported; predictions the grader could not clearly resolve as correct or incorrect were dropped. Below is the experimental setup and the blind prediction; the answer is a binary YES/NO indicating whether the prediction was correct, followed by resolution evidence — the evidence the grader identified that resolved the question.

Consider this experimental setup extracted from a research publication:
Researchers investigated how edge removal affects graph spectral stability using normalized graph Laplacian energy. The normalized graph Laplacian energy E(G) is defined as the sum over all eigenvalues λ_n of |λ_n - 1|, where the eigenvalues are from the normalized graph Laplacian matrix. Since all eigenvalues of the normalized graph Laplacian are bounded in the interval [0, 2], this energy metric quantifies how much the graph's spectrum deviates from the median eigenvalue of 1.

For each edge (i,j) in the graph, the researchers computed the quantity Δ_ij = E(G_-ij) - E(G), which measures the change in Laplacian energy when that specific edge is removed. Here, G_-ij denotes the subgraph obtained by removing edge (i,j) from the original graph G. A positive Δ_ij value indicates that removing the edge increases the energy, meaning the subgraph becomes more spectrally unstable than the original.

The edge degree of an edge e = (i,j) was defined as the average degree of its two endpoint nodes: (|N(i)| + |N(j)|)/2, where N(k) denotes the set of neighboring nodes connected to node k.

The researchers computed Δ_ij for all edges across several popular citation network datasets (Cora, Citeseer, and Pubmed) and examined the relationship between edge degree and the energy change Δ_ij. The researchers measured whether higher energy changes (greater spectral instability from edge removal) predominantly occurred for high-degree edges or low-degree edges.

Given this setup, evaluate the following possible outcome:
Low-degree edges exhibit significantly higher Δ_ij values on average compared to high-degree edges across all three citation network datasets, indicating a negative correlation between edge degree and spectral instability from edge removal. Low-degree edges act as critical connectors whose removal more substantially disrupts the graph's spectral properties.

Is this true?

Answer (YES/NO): YES